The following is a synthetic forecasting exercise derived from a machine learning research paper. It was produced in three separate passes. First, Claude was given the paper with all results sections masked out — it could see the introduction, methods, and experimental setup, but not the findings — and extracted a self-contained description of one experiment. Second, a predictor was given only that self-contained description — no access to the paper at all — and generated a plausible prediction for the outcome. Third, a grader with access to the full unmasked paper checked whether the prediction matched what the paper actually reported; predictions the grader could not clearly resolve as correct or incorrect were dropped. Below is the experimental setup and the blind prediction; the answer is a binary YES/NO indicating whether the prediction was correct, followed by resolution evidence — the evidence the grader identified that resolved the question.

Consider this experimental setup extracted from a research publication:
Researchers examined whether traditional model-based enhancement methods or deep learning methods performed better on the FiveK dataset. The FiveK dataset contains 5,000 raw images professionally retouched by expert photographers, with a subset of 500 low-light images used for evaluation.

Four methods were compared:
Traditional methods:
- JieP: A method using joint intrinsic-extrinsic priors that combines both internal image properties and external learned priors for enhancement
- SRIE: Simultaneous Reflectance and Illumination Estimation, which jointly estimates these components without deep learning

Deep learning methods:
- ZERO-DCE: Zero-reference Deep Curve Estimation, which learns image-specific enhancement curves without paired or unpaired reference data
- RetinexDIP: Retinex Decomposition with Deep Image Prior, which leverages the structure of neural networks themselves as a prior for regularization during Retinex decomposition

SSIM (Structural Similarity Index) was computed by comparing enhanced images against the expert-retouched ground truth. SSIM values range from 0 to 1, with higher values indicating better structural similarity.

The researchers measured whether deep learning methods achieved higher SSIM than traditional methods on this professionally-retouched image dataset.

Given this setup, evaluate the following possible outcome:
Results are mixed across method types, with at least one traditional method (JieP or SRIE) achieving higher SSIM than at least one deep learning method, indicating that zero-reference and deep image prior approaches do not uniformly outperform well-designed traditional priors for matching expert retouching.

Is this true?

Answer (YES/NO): YES